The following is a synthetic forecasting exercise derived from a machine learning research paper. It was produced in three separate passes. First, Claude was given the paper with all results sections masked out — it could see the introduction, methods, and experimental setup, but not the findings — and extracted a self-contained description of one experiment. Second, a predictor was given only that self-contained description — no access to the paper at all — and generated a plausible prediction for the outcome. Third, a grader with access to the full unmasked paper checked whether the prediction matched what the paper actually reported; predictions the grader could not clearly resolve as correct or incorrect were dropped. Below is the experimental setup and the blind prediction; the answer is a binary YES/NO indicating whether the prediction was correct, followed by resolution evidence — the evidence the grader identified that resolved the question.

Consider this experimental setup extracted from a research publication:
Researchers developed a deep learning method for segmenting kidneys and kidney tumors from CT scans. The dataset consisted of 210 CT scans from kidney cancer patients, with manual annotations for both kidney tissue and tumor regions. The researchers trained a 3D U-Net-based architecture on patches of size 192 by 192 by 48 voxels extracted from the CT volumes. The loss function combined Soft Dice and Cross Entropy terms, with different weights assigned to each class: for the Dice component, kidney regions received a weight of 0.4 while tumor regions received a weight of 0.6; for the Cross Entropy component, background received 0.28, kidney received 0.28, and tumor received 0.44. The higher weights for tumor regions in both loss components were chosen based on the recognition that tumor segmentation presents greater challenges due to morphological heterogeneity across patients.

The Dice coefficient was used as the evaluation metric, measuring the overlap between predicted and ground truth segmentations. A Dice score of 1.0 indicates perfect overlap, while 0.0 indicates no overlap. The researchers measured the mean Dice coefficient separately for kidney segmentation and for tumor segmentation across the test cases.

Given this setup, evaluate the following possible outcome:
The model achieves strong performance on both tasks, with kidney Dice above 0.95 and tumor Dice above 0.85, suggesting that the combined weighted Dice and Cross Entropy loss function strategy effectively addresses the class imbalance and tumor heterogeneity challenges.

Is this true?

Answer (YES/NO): NO